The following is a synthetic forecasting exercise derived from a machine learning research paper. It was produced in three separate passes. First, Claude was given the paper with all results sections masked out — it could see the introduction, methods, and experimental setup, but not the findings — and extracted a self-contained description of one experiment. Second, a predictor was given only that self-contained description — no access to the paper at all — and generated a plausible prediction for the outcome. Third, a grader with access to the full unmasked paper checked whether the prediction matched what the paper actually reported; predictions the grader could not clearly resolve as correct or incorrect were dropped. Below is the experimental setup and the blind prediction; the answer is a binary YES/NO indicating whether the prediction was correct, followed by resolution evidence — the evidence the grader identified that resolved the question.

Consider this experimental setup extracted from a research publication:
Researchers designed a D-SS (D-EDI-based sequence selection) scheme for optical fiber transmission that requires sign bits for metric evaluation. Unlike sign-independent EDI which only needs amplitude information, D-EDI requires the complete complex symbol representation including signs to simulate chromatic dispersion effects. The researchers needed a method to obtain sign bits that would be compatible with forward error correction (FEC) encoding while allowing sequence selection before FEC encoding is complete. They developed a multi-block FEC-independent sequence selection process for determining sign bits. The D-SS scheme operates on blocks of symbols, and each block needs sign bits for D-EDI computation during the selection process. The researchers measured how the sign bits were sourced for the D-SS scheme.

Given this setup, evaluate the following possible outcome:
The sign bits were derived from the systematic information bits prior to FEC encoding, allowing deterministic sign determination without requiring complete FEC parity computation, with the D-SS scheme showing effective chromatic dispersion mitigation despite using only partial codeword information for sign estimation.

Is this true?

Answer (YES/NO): NO